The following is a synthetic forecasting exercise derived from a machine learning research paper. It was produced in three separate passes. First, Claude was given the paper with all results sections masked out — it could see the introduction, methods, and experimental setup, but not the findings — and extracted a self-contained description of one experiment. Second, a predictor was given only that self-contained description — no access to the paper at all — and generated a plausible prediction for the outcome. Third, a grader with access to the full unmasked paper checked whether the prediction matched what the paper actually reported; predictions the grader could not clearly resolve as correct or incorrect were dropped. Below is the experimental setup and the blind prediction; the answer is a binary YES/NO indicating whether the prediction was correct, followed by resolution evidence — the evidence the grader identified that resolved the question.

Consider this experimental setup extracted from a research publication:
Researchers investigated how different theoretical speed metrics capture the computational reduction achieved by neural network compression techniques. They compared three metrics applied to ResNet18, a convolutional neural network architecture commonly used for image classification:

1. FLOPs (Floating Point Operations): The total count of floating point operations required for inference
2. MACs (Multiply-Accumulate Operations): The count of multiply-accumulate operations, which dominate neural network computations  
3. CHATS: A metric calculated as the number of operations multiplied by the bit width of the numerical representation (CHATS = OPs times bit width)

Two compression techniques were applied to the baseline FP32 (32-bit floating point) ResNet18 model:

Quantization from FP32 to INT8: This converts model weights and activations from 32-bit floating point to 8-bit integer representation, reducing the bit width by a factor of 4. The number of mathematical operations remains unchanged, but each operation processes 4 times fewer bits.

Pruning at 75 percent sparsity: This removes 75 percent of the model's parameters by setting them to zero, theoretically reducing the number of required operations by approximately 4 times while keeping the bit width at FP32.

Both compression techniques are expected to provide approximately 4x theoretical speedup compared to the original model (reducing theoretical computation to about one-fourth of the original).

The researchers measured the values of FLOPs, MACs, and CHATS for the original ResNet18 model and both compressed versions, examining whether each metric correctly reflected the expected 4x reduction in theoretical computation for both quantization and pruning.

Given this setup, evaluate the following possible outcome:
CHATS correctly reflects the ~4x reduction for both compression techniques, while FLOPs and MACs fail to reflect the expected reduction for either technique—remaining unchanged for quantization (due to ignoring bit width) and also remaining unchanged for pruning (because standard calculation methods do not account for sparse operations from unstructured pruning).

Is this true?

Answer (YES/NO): NO